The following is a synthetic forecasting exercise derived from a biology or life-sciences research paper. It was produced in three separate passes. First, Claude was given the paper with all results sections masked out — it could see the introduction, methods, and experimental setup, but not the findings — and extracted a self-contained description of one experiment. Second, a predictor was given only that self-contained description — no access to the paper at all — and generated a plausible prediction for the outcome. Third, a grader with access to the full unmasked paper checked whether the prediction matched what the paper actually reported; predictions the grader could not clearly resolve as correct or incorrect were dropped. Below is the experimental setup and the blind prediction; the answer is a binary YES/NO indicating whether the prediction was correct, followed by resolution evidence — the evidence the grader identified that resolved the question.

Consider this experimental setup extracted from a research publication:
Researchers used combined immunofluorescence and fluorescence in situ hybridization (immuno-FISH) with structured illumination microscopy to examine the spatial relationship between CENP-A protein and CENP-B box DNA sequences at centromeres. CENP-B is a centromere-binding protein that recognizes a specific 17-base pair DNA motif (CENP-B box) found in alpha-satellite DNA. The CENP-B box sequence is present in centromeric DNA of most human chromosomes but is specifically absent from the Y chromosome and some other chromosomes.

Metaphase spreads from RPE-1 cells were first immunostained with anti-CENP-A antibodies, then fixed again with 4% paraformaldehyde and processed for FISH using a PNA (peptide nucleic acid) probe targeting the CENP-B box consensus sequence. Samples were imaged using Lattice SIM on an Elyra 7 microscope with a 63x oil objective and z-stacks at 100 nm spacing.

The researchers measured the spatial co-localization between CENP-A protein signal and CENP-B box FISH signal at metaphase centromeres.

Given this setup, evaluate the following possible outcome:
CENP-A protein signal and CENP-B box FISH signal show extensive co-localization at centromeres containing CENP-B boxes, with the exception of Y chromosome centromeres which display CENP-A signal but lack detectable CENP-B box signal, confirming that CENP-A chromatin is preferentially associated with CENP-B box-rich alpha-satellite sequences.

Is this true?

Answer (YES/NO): NO